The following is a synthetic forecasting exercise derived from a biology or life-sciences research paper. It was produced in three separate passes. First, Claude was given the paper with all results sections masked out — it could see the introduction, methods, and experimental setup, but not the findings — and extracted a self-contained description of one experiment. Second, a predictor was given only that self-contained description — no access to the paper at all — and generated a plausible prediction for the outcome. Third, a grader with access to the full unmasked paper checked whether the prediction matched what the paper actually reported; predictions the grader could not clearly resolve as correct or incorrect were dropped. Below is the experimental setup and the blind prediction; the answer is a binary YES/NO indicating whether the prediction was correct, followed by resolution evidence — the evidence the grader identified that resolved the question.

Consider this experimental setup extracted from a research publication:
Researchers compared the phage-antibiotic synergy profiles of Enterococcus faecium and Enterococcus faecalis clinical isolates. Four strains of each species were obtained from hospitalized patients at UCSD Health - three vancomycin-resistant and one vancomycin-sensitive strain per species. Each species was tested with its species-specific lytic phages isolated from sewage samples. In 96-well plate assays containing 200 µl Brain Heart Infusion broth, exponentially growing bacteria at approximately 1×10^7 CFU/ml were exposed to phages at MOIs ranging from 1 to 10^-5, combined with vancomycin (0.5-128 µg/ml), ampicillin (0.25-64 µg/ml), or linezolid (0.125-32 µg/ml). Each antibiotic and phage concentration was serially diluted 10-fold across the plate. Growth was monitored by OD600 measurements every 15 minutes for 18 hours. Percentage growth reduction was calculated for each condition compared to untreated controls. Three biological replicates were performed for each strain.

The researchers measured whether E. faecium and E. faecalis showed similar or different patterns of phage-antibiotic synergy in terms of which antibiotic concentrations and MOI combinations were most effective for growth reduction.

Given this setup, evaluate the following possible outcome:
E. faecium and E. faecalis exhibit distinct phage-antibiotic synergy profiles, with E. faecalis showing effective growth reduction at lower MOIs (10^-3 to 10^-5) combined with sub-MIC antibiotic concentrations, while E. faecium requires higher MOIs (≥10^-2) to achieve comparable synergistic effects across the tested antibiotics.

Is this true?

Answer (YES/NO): NO